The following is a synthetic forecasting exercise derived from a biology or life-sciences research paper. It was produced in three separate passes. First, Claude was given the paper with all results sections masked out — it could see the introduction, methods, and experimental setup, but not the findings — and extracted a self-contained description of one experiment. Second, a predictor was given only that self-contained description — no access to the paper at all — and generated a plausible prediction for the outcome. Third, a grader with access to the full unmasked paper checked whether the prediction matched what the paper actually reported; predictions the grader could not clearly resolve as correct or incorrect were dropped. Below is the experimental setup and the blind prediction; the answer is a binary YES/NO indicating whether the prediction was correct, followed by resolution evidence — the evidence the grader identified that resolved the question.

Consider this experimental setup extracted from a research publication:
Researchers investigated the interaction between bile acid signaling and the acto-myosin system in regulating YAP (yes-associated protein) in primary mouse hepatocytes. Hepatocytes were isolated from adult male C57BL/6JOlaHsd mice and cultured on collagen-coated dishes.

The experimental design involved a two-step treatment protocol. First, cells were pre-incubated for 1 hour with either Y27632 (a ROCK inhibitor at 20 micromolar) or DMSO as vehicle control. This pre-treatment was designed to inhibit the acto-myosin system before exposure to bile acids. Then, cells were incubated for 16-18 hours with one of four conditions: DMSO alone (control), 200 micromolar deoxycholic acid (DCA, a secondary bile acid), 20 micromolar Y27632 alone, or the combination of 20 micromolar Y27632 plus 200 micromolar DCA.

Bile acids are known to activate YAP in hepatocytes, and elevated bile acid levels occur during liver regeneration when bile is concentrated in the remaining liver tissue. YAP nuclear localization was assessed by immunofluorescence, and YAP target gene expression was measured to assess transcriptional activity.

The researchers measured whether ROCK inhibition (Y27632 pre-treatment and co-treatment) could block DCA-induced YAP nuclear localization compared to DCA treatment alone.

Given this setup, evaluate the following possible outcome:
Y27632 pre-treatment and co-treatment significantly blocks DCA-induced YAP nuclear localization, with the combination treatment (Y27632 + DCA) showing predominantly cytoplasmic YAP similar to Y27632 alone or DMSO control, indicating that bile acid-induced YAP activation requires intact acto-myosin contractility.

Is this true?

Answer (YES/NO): NO